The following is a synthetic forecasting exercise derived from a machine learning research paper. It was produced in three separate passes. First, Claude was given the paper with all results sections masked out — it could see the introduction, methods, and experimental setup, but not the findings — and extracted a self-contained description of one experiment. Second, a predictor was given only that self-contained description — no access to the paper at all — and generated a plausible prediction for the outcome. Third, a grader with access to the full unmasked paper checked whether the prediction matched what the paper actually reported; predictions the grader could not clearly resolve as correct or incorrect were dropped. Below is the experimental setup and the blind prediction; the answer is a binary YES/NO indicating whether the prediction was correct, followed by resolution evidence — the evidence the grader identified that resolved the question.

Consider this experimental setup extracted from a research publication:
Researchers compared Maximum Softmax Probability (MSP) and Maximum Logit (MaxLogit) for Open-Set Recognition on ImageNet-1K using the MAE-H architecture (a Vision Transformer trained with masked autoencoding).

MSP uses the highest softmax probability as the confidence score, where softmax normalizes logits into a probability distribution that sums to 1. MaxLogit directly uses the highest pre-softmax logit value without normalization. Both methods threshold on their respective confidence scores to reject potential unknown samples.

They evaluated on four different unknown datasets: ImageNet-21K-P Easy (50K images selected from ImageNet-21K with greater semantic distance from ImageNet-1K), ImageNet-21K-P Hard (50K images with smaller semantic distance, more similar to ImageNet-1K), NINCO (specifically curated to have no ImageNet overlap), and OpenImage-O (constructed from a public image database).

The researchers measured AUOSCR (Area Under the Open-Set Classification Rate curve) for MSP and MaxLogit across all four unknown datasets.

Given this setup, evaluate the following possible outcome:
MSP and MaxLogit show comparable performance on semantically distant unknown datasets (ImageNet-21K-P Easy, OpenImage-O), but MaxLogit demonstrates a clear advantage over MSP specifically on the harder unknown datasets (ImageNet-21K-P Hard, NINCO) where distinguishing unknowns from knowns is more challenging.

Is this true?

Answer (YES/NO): NO